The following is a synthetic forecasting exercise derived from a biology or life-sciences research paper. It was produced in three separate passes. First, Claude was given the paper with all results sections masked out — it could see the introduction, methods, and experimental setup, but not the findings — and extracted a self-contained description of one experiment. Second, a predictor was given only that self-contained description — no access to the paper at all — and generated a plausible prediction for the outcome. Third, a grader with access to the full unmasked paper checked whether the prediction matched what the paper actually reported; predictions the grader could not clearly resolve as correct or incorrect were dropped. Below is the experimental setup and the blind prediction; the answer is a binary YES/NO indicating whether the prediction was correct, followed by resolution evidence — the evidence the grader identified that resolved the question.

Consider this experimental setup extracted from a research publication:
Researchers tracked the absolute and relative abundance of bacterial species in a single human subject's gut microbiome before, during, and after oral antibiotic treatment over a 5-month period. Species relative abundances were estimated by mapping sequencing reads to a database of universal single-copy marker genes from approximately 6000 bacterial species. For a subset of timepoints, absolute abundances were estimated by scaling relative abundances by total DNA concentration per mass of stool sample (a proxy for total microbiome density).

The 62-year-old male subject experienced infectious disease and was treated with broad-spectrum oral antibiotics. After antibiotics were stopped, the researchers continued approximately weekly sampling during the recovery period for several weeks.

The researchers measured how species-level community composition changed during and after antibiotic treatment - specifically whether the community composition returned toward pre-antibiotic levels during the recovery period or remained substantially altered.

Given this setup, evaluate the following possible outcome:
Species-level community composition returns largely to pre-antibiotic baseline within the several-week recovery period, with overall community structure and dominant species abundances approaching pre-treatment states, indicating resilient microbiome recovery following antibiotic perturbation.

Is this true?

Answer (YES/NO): YES